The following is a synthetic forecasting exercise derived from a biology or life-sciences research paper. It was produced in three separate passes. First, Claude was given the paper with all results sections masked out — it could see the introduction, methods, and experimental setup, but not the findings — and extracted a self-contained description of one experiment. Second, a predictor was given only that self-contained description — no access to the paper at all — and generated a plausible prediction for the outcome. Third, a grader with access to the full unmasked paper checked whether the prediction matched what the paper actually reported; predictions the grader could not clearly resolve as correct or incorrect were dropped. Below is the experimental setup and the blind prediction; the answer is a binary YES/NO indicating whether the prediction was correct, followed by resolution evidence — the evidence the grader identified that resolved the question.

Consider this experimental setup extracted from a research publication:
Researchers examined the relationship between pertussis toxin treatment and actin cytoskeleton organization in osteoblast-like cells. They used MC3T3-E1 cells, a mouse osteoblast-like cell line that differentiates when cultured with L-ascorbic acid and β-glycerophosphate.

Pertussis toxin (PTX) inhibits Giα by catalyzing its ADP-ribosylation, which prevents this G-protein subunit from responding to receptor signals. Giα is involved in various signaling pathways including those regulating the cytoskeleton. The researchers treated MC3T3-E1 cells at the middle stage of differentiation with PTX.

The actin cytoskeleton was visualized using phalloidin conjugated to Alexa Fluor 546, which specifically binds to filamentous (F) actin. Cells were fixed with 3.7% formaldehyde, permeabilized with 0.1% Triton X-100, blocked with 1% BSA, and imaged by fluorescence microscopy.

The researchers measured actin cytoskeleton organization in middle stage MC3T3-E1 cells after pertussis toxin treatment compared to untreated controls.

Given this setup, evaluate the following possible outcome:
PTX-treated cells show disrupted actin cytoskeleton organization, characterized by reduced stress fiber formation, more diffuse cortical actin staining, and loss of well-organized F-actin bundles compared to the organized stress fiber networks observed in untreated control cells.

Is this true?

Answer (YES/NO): YES